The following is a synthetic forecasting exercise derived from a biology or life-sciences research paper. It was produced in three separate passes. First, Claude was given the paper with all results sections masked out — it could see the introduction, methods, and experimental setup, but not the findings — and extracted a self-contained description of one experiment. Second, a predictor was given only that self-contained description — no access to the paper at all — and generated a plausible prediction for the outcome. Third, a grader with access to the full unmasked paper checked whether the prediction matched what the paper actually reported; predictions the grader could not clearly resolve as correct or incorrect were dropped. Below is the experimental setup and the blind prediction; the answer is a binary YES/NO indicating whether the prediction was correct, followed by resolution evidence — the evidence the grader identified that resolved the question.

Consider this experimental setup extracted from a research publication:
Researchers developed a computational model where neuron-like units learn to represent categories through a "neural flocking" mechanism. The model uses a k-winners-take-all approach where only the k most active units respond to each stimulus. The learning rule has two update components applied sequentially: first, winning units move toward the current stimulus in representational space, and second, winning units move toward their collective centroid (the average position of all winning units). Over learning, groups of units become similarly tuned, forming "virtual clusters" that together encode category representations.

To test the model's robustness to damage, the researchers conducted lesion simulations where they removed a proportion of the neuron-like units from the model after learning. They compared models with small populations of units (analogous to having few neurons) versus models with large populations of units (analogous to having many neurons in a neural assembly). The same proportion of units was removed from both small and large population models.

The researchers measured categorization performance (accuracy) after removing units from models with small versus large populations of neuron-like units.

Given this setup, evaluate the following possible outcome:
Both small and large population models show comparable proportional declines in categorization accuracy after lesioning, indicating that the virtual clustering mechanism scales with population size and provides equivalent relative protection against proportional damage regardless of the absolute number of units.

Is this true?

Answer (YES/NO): NO